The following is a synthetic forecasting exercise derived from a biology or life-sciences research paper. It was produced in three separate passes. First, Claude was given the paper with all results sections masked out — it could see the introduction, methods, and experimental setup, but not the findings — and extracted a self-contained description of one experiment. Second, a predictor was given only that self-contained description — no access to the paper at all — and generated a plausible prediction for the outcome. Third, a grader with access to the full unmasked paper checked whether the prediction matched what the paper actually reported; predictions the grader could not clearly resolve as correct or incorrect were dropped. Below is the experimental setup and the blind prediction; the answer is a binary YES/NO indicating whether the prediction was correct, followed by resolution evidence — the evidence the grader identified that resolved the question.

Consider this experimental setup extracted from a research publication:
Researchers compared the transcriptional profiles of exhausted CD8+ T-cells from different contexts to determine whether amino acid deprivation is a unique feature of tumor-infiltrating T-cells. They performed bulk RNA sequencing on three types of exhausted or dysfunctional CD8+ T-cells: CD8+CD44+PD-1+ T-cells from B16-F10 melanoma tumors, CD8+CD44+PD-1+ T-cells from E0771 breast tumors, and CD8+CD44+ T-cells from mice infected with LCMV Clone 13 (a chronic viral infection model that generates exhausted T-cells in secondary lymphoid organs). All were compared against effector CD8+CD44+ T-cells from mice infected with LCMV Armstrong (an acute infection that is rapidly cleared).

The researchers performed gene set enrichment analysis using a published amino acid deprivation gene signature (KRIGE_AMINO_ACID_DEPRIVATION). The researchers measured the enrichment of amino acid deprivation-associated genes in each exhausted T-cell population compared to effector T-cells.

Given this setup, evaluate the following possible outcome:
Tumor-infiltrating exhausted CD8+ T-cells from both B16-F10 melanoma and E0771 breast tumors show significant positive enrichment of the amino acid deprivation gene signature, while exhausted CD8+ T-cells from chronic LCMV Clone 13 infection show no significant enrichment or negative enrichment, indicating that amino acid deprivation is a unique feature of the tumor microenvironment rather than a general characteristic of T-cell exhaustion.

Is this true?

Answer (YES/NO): YES